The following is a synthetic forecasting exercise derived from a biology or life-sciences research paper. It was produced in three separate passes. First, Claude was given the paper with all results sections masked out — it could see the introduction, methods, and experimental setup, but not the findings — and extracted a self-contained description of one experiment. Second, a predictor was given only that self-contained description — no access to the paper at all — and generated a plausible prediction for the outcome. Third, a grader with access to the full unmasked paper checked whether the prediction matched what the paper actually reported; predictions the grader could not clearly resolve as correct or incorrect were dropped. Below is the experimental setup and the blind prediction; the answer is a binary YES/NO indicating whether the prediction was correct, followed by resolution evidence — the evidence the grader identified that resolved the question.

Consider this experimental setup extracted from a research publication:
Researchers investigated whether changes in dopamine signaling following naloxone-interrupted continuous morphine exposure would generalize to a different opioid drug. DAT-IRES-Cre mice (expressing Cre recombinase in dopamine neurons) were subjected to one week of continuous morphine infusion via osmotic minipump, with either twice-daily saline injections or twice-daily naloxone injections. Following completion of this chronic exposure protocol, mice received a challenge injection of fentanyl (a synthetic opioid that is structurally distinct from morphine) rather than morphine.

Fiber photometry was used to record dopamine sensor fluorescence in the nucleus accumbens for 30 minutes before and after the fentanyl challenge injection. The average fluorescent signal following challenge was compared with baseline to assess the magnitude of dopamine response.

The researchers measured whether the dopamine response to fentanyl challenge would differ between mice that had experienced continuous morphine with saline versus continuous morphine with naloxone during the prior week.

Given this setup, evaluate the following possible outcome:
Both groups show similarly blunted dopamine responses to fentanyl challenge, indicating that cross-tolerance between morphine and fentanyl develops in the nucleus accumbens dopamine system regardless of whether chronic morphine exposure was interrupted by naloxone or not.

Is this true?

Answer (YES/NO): NO